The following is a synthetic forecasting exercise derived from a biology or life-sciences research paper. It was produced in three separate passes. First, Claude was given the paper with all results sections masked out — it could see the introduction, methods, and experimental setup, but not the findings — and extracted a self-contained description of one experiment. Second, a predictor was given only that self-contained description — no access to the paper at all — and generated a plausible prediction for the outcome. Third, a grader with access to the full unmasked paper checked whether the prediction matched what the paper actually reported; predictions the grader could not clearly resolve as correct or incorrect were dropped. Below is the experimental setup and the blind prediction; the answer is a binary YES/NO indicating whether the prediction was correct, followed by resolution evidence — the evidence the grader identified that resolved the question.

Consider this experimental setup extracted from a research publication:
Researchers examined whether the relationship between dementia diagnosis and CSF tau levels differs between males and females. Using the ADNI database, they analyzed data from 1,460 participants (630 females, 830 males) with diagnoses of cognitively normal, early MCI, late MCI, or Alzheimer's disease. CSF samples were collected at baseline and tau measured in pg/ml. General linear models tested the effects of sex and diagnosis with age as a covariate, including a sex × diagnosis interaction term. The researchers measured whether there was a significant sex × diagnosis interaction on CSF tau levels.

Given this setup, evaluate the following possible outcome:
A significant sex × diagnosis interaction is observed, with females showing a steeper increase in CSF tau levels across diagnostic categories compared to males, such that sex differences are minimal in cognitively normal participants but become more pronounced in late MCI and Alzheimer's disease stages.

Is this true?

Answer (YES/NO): NO